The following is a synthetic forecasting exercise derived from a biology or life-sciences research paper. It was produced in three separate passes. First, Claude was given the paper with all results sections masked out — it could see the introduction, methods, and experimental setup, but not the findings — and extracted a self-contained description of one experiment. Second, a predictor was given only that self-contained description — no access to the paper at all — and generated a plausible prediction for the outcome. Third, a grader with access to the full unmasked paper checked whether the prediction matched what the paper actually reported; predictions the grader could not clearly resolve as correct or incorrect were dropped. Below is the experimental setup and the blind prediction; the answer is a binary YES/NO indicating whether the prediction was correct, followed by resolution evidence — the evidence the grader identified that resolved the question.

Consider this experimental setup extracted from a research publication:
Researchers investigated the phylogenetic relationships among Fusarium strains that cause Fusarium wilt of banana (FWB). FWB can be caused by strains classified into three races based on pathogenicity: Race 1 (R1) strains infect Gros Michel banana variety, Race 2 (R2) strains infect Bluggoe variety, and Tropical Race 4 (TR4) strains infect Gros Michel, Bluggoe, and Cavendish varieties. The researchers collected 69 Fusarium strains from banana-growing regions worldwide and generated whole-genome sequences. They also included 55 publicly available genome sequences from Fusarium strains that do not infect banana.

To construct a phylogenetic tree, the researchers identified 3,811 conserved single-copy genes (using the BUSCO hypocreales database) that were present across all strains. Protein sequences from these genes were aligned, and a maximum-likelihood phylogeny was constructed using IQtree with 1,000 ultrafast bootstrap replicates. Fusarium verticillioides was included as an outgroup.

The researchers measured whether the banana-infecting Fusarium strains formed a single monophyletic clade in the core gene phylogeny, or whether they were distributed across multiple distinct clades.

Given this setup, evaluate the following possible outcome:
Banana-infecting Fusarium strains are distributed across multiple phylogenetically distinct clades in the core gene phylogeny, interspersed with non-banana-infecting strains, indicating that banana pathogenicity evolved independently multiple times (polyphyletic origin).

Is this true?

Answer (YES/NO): YES